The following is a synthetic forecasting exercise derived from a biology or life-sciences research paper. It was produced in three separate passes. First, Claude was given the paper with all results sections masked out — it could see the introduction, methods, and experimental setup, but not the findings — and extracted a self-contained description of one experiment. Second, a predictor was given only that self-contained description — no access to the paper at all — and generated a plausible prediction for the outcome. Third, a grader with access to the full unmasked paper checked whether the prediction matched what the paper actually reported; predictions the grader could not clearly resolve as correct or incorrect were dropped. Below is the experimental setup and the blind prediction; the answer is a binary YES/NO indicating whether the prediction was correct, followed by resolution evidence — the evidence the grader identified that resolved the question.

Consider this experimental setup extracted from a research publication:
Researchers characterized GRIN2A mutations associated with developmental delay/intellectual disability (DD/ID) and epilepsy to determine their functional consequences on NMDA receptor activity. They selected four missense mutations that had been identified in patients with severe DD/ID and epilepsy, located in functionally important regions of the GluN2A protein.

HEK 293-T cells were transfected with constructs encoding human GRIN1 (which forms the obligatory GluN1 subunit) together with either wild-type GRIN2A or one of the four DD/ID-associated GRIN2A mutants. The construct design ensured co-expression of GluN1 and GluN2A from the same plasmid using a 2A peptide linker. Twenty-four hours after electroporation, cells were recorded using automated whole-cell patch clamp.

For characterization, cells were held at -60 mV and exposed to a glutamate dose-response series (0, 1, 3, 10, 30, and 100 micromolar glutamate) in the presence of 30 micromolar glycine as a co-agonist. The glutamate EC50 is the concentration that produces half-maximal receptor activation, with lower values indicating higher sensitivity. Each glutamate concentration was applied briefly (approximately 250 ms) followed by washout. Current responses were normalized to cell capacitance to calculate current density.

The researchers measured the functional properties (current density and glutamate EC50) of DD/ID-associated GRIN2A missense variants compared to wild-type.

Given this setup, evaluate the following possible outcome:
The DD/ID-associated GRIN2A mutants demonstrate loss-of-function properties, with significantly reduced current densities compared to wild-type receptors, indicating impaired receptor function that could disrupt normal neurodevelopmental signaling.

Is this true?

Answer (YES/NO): NO